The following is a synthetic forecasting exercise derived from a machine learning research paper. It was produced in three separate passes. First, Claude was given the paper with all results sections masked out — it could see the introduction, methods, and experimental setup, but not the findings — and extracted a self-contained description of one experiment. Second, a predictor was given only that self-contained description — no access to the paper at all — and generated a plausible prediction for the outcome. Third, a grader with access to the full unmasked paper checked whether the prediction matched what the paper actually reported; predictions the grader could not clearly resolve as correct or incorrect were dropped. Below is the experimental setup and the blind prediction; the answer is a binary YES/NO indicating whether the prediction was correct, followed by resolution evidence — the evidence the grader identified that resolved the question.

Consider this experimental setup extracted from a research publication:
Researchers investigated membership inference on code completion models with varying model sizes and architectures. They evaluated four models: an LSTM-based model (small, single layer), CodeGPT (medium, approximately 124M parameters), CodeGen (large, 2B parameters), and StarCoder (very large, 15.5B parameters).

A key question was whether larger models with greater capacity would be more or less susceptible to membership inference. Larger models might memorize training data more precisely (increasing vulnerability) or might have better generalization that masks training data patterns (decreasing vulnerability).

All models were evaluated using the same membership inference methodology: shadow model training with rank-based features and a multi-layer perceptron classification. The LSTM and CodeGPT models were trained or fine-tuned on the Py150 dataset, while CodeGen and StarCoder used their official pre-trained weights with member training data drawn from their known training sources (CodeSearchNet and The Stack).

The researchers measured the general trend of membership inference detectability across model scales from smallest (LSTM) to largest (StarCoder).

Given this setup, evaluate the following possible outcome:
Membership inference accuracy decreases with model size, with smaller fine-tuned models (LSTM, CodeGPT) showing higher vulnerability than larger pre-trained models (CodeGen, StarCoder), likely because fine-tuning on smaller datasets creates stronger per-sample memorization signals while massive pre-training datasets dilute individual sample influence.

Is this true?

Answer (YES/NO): YES